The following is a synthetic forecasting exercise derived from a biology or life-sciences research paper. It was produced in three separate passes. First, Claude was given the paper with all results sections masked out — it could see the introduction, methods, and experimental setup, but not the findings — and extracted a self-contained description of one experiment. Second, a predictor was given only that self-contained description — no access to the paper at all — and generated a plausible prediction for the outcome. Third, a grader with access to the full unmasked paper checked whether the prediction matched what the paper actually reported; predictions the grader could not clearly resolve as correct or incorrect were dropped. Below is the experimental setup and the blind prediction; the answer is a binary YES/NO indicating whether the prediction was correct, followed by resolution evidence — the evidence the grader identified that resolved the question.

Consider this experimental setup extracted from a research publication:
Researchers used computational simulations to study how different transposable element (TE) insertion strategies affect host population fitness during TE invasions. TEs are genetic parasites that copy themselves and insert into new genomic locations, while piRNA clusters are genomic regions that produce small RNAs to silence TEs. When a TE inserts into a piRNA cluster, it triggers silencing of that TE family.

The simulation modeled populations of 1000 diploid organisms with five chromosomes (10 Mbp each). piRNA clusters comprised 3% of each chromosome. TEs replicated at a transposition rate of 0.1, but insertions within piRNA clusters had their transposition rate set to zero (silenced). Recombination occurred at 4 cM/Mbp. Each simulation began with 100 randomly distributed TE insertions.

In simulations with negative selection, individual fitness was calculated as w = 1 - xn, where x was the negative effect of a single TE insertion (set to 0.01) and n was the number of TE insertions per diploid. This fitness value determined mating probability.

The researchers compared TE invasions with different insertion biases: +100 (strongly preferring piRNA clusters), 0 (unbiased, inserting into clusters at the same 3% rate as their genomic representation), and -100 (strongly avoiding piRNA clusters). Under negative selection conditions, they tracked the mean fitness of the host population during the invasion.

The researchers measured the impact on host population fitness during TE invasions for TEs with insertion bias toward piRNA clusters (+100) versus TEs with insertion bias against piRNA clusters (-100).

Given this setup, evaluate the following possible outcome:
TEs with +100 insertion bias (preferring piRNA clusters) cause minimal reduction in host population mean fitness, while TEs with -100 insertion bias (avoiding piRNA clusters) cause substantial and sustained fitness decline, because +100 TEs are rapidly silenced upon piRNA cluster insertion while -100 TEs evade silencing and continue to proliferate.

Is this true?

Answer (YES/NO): YES